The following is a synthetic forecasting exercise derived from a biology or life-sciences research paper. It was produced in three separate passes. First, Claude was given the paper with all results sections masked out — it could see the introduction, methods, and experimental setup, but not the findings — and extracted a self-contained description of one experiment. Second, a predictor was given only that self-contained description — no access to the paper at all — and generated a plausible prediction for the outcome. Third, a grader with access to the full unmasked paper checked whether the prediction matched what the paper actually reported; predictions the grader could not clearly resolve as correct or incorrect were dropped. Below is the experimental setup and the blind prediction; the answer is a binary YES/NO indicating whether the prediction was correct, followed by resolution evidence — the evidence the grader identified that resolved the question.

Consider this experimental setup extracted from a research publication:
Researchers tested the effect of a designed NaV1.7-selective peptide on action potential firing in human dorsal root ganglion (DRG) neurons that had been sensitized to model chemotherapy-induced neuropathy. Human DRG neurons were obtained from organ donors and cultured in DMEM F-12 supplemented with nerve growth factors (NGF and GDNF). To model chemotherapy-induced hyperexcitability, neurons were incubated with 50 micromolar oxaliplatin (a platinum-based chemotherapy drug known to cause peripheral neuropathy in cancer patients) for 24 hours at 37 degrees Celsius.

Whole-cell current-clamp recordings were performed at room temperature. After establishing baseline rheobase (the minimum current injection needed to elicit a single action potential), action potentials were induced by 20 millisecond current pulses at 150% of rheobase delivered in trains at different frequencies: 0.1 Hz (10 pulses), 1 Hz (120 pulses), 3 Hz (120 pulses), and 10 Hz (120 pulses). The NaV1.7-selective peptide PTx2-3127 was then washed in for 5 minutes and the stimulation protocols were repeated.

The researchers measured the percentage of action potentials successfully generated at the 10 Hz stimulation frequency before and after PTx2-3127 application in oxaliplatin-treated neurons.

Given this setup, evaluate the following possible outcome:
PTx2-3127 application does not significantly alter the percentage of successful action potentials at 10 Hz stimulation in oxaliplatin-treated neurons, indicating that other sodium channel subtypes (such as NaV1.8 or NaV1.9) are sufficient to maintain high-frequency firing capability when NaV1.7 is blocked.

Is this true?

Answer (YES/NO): NO